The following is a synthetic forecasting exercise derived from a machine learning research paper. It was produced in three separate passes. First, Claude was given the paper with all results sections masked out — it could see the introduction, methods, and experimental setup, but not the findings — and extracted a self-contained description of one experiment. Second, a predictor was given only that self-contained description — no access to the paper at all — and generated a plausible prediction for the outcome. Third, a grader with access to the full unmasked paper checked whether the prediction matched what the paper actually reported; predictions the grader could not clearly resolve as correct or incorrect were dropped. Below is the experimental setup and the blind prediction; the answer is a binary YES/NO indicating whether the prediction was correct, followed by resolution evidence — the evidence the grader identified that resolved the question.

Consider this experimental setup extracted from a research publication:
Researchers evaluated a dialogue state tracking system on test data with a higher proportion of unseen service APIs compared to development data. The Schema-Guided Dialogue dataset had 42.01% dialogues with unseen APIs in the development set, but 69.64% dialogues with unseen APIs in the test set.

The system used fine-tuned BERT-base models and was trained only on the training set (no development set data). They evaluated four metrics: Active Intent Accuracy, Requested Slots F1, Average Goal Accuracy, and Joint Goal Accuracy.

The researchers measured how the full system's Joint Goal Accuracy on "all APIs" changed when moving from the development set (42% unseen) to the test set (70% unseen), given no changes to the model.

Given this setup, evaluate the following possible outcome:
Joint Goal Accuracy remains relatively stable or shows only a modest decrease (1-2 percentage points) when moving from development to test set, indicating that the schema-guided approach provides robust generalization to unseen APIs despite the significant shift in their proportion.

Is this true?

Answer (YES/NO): NO